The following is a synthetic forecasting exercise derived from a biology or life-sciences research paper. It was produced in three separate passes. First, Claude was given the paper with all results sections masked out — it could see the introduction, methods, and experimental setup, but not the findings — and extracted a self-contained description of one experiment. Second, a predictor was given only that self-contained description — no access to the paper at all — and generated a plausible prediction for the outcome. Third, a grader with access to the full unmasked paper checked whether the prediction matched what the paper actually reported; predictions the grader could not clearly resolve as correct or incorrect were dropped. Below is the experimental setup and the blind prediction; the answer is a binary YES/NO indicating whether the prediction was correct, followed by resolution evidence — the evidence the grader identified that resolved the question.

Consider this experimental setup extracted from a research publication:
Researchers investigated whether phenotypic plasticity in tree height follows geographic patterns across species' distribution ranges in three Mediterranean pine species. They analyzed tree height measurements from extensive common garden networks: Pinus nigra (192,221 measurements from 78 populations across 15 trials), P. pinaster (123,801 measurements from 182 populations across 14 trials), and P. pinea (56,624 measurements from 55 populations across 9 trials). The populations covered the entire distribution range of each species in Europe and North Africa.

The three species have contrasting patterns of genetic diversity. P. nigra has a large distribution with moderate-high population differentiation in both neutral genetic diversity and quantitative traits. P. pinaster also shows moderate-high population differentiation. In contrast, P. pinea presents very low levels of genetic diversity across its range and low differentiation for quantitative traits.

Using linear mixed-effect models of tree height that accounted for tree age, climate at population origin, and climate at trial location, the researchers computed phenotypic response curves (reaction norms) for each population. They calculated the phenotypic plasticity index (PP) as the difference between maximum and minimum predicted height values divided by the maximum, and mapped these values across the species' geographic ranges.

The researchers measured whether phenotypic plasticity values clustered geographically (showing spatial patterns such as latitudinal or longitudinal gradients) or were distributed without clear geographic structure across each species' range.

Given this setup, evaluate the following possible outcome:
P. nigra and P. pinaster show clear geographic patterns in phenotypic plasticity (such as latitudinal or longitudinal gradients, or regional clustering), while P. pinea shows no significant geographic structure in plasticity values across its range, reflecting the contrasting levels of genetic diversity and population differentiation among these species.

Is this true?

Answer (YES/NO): NO